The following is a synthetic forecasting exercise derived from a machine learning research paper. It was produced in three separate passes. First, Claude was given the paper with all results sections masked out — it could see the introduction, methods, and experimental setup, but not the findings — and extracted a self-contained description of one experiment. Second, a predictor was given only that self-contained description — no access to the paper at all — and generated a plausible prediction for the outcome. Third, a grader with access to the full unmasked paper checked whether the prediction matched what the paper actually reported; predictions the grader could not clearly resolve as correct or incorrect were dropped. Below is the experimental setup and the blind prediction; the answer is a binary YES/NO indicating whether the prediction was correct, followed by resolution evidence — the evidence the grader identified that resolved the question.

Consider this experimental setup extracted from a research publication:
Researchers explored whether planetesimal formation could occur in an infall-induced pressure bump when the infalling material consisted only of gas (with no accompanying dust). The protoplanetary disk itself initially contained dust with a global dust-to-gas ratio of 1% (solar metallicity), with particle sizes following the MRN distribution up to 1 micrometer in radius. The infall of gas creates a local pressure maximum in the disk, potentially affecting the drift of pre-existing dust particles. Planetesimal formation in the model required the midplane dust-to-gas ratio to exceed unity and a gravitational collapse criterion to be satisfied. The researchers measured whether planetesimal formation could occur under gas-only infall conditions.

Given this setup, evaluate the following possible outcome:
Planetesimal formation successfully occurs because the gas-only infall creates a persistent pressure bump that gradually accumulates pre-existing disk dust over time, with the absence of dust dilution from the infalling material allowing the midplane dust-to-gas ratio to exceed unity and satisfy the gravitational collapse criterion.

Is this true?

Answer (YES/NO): NO